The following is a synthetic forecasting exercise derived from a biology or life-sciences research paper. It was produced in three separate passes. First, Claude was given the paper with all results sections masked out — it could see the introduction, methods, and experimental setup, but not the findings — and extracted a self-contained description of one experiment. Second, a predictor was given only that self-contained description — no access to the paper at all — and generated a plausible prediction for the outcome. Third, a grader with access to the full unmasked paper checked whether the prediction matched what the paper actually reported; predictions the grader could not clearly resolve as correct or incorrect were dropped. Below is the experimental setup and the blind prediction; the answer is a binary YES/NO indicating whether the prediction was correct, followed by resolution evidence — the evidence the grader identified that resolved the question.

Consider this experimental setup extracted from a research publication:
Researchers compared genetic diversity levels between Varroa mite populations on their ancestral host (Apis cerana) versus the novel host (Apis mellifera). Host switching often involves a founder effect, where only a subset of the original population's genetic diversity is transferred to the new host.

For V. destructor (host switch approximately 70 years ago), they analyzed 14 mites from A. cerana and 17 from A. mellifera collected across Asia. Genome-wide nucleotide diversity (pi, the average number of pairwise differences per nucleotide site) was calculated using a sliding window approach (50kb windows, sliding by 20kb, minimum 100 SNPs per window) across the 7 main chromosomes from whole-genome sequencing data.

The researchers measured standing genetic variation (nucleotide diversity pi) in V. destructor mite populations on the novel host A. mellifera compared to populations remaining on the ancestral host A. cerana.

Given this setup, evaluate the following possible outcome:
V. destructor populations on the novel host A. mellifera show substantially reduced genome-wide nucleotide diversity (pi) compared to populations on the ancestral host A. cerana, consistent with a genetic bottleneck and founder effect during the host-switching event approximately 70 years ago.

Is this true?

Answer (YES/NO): YES